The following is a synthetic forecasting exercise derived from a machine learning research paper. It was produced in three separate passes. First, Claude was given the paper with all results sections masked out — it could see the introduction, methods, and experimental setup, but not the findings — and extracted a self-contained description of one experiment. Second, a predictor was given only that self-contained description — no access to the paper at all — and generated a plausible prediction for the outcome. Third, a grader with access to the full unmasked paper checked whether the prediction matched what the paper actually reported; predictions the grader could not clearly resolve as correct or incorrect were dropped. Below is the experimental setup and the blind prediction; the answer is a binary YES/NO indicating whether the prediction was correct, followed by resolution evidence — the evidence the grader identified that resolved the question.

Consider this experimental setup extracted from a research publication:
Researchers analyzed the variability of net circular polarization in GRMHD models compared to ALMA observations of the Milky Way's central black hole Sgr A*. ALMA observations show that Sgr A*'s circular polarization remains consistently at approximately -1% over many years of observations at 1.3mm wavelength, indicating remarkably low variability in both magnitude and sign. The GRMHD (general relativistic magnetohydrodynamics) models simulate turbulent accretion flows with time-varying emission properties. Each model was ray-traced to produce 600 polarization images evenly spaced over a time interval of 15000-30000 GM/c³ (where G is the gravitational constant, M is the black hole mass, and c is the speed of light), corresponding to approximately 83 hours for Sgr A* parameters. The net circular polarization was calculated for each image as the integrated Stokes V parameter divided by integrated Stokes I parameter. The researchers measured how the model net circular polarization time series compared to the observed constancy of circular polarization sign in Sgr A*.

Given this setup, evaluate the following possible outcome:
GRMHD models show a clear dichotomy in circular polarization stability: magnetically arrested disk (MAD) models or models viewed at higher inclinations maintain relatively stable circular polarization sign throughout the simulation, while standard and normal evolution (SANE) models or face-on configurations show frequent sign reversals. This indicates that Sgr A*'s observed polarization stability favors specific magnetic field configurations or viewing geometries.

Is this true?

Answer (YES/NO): NO